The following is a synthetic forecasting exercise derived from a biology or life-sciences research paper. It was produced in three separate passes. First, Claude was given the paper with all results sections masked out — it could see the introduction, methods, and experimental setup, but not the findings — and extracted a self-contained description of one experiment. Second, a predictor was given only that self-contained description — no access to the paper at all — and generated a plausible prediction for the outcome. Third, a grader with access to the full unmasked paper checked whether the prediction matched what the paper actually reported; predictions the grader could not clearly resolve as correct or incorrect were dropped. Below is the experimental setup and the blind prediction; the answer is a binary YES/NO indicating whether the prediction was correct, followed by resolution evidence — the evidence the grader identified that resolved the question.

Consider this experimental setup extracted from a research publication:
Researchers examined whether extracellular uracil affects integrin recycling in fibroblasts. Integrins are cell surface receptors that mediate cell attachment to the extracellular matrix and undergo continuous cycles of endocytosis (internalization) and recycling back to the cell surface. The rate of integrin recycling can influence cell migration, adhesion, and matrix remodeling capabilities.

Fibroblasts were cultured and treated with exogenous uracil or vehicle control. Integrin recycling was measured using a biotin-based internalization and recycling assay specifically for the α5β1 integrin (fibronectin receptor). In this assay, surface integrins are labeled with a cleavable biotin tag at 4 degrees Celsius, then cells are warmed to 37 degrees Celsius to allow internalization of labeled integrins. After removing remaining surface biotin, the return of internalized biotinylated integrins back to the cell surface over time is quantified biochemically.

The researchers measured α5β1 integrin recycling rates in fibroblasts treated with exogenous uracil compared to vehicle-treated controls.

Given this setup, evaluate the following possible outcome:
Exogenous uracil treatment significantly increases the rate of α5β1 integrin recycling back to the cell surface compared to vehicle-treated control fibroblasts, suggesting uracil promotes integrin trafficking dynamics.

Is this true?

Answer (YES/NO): YES